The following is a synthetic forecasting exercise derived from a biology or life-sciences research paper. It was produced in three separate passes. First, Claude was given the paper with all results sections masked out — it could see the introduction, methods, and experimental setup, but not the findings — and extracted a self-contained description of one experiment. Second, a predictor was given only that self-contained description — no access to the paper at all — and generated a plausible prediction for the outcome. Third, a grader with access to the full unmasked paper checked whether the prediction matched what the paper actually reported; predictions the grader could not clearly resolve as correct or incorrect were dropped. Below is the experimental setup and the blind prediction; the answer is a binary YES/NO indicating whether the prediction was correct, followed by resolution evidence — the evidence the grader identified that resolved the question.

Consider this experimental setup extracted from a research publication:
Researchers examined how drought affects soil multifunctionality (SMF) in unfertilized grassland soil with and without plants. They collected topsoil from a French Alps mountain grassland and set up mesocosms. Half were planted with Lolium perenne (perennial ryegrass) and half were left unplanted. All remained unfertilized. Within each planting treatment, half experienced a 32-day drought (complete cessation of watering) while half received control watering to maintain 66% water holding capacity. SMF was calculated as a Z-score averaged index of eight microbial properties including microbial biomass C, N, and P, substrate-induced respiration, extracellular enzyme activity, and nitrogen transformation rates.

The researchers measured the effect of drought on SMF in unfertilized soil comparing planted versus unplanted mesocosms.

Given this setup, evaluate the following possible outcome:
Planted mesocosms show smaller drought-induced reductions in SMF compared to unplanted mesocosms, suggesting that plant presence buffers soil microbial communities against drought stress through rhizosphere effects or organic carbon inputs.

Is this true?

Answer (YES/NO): YES